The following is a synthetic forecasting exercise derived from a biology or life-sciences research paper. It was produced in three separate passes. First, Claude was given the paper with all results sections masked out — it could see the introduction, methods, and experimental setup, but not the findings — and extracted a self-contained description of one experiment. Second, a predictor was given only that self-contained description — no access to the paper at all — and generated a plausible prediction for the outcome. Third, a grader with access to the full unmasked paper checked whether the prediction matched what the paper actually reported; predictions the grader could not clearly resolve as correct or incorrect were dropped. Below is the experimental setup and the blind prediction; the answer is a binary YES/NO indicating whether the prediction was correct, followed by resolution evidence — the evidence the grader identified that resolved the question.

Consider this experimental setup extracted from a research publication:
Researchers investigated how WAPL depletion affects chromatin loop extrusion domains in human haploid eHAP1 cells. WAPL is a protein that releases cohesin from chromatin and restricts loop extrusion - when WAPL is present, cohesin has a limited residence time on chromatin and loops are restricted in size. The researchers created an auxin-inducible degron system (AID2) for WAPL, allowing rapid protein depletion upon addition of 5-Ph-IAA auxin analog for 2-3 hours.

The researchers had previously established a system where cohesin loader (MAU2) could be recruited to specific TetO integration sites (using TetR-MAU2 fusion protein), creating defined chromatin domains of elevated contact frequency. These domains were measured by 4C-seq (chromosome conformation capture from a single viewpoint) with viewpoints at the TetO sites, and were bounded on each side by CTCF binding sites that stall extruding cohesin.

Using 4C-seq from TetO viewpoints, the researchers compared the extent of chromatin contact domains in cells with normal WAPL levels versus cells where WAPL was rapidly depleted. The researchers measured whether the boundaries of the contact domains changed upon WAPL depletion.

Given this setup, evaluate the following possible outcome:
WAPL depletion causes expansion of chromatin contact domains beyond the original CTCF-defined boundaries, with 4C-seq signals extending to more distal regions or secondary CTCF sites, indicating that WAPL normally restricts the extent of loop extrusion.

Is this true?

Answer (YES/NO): YES